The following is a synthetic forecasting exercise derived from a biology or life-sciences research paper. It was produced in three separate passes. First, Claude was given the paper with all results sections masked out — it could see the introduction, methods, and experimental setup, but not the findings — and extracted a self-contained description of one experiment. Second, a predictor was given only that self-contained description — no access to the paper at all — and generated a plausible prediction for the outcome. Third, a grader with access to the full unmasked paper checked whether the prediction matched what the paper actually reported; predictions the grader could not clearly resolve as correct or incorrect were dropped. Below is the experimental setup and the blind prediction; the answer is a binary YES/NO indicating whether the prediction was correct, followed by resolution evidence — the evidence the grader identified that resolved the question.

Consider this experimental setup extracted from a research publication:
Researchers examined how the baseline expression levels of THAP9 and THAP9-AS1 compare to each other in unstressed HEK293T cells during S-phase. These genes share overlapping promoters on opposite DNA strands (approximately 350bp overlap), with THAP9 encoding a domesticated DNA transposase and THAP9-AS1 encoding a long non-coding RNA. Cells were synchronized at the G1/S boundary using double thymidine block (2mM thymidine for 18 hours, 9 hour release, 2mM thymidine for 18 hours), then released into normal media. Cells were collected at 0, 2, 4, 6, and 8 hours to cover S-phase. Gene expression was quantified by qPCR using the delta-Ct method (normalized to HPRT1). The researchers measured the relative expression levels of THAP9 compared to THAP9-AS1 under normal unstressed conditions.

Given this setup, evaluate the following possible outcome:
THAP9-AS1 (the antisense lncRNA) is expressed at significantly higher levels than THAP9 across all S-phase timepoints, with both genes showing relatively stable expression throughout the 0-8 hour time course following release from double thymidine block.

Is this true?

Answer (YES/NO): NO